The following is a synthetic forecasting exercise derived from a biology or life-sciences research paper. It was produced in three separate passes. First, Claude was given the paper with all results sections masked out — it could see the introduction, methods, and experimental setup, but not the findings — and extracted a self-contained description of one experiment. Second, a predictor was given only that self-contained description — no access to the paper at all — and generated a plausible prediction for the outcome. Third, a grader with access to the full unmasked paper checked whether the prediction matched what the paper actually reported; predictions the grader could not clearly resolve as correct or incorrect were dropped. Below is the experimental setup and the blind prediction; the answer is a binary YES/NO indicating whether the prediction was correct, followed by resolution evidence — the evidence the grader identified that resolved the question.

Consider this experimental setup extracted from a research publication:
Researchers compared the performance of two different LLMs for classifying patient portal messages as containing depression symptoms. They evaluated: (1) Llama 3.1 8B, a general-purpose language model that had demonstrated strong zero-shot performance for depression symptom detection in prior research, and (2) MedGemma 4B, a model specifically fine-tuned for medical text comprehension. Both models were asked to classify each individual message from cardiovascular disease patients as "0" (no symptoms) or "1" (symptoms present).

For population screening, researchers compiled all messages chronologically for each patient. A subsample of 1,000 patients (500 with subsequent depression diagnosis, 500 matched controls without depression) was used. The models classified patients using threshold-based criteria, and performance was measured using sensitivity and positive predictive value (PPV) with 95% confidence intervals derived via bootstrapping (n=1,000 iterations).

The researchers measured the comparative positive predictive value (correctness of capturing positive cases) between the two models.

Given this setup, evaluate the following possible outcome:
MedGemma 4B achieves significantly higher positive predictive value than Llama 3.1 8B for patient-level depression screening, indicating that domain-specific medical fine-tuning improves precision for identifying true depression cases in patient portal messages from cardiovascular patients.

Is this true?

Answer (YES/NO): NO